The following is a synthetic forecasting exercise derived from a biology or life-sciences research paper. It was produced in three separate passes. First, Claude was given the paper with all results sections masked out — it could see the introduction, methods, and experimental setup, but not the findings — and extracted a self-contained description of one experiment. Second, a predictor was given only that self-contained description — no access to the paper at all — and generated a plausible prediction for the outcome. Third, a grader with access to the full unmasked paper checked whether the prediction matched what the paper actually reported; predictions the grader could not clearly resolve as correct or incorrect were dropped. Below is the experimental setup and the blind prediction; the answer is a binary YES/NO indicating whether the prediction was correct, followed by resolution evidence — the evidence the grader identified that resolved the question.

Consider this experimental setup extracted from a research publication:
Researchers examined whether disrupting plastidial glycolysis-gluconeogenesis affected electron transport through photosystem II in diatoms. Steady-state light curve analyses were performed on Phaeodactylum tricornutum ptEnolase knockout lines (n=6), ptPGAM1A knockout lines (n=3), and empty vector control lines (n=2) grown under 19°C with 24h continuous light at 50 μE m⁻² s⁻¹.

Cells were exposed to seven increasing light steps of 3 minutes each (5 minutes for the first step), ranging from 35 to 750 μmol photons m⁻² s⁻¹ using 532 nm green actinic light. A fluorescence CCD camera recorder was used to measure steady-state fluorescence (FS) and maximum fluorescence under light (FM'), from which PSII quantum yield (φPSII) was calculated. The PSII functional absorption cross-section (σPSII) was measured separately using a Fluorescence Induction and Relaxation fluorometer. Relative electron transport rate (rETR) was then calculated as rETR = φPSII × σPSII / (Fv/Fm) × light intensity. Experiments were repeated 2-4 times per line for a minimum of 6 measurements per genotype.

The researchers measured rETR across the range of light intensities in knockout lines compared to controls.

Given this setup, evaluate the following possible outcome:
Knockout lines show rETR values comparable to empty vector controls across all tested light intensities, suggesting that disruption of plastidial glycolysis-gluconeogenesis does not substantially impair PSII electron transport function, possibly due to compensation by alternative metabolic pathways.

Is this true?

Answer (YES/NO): YES